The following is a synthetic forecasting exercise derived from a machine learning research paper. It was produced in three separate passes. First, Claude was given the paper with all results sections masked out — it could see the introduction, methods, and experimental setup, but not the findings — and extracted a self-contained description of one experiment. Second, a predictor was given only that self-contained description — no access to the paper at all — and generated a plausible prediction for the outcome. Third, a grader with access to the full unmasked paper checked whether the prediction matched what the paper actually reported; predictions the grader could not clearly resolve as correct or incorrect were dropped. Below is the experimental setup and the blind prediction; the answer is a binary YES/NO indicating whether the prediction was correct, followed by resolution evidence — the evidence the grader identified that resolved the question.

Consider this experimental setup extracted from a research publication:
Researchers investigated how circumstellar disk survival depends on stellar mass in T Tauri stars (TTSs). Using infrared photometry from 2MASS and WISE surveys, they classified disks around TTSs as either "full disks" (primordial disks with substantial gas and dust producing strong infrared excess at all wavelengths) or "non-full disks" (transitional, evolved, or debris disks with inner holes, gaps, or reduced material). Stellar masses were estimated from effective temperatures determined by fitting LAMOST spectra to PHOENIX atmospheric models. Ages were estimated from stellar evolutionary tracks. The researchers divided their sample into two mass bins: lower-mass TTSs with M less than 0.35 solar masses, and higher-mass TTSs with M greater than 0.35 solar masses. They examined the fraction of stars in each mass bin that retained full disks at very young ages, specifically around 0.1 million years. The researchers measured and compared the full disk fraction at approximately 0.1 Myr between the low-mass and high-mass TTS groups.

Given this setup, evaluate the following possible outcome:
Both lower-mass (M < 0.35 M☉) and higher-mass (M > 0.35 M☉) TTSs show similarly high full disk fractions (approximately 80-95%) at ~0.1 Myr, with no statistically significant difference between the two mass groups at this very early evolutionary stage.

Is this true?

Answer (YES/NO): NO